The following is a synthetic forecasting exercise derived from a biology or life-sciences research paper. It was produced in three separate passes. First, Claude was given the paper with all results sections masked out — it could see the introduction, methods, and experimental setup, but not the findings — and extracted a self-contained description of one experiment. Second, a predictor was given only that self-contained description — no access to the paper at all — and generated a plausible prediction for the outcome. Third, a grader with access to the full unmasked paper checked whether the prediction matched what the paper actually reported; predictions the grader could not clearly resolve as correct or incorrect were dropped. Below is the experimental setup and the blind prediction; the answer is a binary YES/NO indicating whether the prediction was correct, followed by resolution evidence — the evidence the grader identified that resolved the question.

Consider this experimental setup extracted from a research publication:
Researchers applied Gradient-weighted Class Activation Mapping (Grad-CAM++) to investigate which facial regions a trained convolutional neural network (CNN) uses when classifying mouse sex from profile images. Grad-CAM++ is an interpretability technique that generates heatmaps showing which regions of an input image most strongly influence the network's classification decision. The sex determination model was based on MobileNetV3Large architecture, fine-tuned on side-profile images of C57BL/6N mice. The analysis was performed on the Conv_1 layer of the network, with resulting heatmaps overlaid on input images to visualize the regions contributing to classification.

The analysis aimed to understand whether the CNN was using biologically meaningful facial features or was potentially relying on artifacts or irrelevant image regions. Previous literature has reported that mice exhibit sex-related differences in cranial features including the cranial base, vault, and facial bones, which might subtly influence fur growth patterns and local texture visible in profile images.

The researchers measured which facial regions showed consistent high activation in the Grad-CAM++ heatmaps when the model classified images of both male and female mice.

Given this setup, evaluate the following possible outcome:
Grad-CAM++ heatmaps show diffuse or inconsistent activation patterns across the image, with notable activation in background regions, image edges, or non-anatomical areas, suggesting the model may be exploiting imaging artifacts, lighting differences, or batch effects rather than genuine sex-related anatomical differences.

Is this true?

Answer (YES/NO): NO